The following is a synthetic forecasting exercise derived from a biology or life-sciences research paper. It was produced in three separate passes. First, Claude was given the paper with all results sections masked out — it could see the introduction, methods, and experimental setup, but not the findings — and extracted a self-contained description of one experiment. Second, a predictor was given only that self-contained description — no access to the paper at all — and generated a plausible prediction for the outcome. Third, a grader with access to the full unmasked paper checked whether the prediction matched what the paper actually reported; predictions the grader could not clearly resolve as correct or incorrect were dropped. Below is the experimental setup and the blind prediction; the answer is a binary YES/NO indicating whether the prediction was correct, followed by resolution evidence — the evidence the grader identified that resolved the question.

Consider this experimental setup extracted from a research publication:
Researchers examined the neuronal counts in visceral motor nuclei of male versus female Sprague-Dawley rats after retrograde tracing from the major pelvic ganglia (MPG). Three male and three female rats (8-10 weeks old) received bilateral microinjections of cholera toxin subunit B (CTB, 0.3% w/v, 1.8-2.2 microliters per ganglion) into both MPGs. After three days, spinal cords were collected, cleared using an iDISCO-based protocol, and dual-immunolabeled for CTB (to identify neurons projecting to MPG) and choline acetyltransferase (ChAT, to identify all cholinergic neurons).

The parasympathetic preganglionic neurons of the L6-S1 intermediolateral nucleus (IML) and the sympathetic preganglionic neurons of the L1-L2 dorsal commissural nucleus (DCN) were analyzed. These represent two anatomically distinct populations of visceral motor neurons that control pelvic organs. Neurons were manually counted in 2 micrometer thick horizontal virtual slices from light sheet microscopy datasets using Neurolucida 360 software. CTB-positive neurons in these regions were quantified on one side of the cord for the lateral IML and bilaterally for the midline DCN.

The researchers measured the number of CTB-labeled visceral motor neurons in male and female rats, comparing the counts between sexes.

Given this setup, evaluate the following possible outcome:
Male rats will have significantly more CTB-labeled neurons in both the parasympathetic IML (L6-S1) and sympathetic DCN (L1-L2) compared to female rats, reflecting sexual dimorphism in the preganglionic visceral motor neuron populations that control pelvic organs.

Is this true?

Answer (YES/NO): NO